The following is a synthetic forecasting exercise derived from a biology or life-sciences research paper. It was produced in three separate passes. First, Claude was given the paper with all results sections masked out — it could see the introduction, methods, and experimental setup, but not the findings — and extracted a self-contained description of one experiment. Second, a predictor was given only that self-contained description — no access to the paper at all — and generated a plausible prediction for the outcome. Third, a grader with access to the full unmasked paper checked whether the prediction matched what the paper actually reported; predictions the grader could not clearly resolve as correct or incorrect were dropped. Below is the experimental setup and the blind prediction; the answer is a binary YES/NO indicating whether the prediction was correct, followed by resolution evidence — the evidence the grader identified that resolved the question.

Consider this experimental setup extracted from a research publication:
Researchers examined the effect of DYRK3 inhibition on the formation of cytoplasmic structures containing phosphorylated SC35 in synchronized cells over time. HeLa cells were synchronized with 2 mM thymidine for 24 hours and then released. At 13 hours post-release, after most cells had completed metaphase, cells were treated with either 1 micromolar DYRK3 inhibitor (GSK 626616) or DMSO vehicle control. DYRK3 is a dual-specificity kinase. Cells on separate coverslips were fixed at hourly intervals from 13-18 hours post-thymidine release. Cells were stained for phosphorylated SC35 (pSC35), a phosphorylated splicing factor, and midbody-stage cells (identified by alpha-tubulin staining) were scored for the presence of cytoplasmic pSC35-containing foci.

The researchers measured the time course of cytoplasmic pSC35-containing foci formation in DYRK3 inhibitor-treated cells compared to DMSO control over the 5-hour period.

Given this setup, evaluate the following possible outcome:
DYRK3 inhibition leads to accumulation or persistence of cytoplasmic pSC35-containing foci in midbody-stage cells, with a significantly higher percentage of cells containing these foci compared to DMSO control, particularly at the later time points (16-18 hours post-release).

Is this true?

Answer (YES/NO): YES